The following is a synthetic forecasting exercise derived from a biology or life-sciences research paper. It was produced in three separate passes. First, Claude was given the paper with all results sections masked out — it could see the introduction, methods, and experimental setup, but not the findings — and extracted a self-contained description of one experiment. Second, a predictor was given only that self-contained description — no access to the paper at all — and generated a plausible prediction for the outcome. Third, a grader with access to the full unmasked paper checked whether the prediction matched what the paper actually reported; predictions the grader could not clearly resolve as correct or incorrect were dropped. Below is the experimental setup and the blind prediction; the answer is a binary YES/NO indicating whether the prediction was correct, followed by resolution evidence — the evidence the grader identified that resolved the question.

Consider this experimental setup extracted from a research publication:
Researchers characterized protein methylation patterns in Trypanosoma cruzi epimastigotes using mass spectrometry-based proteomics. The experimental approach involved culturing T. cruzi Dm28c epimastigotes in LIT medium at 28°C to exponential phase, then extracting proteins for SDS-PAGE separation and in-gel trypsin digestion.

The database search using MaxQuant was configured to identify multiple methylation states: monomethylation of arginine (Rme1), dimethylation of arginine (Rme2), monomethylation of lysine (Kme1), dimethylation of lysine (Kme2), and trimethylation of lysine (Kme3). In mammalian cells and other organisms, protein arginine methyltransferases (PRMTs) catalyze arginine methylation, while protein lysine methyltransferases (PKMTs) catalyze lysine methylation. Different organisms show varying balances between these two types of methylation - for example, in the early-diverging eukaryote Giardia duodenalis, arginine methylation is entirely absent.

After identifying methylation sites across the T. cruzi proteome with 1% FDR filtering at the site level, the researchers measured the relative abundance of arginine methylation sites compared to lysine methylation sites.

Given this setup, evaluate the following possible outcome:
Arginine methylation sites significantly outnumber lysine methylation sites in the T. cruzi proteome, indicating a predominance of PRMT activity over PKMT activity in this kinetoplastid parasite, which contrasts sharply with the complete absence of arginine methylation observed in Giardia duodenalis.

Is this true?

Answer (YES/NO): NO